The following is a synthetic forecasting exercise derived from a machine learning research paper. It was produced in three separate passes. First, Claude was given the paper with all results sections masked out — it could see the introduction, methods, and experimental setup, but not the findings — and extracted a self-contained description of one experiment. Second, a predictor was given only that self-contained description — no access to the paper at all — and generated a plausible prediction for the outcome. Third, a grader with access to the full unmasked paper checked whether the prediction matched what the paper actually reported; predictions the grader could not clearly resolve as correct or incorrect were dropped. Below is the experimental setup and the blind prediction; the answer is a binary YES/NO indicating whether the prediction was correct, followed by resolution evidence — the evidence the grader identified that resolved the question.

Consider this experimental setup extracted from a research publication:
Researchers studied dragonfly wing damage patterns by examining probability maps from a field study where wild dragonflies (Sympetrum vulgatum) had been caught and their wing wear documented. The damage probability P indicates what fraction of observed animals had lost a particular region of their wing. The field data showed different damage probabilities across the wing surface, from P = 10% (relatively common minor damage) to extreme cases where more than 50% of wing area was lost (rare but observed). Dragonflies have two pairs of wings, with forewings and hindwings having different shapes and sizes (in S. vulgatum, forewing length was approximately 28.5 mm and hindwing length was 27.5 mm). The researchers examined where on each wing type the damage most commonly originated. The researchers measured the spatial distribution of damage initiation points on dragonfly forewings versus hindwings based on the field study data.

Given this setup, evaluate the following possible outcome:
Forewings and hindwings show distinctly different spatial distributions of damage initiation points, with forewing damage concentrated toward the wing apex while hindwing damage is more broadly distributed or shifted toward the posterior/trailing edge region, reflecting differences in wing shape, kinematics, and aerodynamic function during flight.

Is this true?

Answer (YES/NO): YES